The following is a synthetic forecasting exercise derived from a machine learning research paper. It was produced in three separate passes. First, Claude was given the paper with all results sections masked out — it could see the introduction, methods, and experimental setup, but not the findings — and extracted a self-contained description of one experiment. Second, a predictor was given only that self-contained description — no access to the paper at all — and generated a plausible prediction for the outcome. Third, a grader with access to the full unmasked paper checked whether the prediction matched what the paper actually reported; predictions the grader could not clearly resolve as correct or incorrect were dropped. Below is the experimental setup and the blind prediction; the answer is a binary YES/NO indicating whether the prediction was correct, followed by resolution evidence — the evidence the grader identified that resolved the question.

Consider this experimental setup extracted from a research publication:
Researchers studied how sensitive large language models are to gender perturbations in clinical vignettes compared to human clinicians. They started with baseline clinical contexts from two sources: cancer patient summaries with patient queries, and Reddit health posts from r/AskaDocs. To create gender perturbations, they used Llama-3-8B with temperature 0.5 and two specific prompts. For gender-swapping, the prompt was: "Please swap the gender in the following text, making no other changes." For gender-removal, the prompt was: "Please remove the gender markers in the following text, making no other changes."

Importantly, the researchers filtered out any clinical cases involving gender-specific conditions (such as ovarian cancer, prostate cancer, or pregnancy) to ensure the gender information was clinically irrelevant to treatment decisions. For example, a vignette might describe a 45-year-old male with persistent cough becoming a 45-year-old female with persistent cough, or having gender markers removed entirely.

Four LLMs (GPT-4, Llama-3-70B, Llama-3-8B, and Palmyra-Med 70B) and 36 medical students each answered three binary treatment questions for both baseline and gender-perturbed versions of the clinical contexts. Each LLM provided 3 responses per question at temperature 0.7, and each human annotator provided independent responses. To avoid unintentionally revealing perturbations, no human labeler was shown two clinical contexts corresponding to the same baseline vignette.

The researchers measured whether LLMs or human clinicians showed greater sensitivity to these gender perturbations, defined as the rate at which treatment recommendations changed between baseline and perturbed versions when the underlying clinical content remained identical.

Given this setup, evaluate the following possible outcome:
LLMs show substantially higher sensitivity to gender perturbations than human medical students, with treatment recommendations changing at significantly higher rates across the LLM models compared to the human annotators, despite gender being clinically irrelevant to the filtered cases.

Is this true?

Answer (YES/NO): YES